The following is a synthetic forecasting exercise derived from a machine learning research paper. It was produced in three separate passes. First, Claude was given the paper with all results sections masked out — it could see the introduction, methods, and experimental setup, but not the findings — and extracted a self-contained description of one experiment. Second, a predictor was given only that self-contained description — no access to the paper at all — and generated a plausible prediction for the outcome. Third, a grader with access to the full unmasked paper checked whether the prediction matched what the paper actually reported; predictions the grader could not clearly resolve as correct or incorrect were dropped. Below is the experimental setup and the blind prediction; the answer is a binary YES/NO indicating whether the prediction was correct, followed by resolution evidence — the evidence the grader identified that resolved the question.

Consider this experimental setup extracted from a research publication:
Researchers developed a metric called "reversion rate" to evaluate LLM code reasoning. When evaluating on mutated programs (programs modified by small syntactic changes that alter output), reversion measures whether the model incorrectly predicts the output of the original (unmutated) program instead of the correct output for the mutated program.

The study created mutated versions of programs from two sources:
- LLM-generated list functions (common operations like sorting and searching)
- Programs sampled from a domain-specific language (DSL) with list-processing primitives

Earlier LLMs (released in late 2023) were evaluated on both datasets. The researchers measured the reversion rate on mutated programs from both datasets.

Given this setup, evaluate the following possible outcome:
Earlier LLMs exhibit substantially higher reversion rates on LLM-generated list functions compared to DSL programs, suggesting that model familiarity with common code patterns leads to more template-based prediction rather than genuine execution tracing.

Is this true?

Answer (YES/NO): YES